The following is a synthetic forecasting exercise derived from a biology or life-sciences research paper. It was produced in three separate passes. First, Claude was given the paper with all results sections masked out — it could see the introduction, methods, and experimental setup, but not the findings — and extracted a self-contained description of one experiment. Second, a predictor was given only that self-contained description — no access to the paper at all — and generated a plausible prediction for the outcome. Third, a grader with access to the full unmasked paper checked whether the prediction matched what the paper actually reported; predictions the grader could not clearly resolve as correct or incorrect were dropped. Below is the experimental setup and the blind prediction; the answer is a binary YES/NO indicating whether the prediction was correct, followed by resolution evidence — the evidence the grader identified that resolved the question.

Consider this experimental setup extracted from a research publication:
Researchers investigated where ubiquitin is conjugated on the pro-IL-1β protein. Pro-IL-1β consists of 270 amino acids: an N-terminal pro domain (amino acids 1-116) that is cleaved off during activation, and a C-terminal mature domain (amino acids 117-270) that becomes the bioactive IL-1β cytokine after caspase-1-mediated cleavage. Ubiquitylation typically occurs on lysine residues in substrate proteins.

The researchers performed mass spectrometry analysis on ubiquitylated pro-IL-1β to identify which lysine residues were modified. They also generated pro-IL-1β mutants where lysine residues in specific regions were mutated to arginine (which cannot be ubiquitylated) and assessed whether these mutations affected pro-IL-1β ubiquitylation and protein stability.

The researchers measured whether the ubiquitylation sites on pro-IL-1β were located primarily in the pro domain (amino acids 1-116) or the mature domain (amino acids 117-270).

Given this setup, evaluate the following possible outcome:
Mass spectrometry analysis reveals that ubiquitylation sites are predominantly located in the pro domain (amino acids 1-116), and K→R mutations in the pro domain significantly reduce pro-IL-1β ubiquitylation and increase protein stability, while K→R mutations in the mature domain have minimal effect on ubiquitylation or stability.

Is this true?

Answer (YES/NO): NO